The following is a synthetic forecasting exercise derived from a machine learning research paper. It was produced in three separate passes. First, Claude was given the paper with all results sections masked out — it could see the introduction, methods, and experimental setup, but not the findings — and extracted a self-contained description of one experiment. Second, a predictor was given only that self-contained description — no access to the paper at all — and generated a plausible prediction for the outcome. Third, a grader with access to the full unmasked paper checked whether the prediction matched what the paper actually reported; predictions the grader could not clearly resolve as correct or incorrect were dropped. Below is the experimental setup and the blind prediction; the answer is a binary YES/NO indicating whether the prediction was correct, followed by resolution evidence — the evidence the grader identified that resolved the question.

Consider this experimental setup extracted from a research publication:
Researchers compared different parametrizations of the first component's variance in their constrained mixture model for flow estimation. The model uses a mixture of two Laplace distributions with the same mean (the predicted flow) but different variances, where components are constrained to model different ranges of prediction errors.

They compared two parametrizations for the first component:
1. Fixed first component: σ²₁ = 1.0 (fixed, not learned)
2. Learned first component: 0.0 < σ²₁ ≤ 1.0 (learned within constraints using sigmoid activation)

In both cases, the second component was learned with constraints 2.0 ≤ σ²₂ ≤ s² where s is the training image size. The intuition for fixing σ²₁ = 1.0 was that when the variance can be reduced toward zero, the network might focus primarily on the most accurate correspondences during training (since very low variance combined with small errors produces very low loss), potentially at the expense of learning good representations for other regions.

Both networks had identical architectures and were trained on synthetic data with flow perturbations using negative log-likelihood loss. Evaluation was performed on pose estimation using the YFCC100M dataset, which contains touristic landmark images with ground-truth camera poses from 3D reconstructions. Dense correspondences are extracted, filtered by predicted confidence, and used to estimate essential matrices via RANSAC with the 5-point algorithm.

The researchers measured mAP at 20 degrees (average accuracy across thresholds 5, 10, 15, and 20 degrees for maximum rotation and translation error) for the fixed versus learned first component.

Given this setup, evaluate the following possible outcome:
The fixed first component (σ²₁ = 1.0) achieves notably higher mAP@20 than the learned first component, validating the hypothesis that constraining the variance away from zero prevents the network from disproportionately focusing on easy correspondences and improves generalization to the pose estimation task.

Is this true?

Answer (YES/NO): YES